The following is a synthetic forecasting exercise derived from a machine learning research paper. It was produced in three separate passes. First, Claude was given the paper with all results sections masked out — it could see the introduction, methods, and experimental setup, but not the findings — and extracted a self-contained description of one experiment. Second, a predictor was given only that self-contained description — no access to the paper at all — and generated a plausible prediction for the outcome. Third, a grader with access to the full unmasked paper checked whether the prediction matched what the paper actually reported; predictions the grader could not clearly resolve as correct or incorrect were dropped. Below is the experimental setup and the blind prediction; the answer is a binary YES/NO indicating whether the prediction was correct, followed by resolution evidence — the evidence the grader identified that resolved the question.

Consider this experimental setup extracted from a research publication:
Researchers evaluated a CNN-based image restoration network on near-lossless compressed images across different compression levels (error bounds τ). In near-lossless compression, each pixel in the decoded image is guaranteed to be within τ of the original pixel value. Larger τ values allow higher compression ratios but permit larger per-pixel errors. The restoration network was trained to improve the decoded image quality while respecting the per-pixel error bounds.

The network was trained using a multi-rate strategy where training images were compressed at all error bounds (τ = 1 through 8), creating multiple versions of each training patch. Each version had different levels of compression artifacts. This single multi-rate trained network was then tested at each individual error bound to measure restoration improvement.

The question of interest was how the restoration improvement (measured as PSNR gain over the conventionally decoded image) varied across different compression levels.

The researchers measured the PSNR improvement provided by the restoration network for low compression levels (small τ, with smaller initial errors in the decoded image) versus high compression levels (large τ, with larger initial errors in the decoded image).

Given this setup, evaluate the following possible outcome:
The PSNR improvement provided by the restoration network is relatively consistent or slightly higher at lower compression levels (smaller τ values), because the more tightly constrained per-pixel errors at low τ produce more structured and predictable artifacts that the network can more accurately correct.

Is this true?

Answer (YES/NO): NO